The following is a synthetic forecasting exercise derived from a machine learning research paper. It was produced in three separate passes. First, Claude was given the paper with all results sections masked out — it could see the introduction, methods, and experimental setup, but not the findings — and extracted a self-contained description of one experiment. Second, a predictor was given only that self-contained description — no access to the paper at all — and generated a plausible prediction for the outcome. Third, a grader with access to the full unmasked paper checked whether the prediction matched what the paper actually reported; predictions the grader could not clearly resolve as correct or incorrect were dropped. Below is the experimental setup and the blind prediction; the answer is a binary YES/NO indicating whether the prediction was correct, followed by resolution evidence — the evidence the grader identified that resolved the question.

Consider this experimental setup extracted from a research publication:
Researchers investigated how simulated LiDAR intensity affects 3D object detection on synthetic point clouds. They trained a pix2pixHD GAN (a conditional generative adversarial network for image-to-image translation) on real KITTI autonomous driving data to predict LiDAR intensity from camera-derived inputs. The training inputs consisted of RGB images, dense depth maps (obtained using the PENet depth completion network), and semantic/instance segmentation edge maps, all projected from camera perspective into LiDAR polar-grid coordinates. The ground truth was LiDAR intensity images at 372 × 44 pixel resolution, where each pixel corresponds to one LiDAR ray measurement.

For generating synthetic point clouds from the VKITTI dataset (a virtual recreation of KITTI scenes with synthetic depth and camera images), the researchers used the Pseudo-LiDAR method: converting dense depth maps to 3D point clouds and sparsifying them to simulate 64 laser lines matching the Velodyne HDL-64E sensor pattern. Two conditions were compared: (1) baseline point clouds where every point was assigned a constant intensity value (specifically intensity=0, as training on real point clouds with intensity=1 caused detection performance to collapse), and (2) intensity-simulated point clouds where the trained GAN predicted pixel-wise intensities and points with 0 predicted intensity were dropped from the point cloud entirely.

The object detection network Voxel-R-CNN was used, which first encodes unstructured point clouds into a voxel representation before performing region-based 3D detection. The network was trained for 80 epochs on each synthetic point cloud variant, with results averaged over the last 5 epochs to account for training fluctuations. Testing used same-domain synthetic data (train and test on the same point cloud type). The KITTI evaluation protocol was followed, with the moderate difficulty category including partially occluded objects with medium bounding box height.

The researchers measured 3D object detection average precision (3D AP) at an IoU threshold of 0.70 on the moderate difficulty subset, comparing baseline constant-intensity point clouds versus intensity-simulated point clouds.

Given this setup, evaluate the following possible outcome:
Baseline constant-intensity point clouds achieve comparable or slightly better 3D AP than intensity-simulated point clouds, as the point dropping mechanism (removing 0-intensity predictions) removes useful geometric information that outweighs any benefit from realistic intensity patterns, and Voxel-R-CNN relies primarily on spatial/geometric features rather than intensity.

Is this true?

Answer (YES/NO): NO